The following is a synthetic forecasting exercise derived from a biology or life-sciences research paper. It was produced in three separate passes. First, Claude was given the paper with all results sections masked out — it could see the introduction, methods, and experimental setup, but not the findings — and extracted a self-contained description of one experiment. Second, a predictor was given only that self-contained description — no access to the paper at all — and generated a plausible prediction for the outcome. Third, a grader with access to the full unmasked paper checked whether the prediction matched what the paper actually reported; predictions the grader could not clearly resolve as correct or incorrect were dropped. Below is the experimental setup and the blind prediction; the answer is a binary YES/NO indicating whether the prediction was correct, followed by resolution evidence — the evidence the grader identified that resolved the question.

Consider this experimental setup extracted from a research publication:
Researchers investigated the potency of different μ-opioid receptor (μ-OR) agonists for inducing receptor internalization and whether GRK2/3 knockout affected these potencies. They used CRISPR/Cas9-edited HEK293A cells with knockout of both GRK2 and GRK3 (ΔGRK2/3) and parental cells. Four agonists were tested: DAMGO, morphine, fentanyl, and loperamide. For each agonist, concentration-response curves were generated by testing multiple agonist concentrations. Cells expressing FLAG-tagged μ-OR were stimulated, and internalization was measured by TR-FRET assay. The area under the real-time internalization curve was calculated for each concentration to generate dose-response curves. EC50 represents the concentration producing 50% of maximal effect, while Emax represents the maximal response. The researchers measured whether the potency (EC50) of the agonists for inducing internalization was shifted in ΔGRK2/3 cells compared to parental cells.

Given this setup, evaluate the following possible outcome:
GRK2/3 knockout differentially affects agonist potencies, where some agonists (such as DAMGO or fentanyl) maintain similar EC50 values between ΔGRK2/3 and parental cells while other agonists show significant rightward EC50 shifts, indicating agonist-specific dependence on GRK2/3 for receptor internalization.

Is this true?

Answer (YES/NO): NO